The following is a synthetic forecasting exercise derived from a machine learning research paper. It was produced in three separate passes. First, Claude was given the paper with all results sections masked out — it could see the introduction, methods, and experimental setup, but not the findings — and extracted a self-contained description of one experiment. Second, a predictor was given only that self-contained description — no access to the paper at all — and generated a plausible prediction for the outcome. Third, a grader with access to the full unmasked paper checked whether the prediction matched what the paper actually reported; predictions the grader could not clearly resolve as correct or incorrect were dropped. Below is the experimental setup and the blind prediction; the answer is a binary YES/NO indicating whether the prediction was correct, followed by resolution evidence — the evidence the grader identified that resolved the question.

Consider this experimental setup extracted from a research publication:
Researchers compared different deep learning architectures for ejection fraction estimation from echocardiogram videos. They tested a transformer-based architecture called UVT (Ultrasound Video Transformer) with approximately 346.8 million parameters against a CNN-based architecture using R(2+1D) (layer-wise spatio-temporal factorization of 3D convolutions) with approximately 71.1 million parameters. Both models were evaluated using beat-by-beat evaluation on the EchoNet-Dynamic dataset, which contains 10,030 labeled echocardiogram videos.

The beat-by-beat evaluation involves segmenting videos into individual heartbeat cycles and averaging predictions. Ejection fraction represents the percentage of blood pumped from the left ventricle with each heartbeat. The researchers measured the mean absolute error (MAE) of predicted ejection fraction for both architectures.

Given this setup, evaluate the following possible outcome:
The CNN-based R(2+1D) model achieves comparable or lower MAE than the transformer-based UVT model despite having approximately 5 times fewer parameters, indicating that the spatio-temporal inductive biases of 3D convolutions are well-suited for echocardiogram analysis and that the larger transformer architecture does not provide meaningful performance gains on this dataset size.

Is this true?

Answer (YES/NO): YES